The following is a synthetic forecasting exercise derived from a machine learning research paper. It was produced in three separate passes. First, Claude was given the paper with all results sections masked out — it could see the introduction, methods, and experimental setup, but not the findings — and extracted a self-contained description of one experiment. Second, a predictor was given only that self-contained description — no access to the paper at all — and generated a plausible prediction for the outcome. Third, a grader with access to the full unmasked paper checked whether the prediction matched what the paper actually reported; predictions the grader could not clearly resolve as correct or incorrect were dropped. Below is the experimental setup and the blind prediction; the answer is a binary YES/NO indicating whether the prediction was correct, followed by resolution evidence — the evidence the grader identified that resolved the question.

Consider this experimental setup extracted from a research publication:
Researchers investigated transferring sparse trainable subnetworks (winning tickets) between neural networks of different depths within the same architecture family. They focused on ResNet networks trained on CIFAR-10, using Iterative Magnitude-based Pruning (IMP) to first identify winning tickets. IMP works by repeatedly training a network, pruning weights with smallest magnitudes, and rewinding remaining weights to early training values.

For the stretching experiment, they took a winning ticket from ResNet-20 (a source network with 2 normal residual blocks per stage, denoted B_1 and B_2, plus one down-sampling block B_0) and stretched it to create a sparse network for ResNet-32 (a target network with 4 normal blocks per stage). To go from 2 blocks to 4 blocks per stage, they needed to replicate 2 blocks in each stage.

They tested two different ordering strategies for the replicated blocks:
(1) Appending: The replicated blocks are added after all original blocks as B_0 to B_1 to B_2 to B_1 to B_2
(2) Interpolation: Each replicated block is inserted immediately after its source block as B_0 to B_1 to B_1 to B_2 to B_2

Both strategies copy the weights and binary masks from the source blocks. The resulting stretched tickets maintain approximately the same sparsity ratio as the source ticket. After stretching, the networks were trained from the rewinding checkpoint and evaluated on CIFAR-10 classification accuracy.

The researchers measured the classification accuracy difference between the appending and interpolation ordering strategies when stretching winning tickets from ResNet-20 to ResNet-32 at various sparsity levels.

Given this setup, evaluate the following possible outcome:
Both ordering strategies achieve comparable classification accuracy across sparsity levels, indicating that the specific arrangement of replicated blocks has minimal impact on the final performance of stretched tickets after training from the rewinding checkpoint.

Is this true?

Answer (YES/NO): YES